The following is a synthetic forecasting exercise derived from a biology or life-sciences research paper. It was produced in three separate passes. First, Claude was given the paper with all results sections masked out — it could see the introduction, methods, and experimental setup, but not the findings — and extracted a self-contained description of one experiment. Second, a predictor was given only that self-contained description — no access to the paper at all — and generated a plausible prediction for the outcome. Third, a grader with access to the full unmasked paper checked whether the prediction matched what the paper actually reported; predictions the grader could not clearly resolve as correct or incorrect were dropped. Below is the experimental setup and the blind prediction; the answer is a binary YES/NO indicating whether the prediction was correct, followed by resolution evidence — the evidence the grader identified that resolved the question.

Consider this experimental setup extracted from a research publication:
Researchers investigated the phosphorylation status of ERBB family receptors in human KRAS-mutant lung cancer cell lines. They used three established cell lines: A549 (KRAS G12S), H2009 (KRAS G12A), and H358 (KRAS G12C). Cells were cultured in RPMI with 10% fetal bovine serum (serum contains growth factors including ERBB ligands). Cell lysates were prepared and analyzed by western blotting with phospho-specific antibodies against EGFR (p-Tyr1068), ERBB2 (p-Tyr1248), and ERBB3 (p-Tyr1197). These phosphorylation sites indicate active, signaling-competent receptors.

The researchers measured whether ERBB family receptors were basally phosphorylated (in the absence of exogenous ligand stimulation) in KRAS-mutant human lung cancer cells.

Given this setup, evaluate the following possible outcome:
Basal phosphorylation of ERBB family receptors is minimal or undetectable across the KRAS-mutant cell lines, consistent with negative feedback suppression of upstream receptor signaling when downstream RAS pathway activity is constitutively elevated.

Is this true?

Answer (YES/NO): NO